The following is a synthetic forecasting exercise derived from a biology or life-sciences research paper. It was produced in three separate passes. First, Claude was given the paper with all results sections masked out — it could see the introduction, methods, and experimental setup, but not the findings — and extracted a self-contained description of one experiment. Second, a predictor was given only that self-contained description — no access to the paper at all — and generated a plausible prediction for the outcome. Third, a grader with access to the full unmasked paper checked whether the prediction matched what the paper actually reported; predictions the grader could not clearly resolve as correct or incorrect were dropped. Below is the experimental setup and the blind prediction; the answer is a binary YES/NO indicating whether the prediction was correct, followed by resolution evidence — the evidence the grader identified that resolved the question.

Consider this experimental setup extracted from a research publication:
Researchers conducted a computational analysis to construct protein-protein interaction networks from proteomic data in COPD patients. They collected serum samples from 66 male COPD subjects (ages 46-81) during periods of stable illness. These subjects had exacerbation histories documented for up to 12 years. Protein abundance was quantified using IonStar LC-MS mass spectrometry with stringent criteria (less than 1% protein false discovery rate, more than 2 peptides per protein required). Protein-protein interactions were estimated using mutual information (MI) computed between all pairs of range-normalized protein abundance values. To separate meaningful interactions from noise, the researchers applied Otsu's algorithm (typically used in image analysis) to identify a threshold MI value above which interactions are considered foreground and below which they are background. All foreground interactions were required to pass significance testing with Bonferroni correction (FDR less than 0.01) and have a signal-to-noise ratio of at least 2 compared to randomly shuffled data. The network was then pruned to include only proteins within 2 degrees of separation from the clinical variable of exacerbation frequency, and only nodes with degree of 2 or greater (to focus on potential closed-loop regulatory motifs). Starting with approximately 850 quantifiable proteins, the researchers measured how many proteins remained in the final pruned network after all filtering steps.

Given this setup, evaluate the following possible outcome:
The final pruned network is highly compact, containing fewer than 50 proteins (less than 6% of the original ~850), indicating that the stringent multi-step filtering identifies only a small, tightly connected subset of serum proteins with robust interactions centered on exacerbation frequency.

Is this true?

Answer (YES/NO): YES